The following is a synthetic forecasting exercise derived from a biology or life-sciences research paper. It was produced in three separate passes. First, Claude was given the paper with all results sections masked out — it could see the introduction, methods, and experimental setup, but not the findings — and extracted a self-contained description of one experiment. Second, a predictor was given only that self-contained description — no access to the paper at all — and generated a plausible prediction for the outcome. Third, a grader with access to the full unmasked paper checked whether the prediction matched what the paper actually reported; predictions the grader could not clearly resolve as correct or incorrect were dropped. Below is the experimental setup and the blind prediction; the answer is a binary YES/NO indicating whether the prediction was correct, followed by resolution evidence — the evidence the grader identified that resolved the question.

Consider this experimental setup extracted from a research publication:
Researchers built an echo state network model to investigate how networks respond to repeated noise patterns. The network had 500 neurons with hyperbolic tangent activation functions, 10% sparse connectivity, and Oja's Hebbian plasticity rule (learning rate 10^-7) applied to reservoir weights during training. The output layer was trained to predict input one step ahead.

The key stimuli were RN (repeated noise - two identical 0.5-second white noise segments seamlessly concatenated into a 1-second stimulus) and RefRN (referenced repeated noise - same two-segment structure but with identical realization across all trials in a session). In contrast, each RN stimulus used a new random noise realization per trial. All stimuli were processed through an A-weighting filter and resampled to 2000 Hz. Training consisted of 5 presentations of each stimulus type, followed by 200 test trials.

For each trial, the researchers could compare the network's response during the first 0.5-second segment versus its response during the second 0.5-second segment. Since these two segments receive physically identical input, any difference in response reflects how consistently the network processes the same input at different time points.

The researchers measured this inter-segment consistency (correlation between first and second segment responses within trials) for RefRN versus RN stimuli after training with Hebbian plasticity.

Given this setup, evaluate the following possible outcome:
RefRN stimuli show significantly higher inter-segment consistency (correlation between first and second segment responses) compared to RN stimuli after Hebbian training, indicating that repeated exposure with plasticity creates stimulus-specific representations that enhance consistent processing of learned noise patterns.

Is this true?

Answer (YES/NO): YES